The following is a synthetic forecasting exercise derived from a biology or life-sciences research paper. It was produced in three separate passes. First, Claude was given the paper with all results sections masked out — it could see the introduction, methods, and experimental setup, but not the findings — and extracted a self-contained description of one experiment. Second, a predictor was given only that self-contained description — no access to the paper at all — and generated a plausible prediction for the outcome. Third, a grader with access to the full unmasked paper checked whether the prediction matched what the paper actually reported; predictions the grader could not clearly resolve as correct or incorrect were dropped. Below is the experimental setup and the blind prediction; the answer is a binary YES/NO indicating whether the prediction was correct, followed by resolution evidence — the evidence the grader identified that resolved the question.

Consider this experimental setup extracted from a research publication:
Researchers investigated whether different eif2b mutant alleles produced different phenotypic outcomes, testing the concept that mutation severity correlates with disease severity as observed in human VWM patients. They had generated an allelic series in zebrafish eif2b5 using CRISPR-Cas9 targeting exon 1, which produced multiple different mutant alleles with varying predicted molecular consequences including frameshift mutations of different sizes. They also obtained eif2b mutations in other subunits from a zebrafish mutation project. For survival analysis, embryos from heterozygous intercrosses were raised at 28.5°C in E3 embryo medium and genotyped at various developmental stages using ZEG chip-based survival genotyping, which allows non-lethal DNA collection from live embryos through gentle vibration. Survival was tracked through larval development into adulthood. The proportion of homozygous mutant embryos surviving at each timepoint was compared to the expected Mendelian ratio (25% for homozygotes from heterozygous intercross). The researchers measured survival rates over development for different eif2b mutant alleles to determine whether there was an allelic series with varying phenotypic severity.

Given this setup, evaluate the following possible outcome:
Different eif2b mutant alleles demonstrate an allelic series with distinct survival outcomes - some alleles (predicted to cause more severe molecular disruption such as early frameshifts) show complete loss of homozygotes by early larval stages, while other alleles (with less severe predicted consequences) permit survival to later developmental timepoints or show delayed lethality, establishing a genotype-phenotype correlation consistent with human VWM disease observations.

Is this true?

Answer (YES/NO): YES